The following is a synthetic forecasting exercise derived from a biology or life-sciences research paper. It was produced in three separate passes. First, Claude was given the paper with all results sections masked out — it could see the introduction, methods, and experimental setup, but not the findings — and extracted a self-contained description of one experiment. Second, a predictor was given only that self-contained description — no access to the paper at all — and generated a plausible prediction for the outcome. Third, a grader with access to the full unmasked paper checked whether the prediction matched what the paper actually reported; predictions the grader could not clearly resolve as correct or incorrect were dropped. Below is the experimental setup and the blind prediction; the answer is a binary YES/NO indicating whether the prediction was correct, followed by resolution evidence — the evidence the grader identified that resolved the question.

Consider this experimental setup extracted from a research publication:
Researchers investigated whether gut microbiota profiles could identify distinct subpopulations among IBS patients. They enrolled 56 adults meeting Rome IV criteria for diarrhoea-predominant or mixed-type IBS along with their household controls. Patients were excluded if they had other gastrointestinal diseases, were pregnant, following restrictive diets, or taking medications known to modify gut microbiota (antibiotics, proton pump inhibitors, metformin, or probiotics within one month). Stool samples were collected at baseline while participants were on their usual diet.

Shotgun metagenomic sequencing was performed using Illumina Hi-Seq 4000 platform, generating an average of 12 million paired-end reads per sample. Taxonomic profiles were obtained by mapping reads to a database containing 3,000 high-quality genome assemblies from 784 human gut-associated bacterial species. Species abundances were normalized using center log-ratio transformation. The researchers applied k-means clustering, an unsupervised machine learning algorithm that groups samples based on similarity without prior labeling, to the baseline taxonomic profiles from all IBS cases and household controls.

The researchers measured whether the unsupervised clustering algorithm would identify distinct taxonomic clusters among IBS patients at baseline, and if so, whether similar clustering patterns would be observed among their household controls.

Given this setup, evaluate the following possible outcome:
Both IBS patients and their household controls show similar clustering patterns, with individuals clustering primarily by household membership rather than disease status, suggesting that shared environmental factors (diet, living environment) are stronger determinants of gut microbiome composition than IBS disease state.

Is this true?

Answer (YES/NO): NO